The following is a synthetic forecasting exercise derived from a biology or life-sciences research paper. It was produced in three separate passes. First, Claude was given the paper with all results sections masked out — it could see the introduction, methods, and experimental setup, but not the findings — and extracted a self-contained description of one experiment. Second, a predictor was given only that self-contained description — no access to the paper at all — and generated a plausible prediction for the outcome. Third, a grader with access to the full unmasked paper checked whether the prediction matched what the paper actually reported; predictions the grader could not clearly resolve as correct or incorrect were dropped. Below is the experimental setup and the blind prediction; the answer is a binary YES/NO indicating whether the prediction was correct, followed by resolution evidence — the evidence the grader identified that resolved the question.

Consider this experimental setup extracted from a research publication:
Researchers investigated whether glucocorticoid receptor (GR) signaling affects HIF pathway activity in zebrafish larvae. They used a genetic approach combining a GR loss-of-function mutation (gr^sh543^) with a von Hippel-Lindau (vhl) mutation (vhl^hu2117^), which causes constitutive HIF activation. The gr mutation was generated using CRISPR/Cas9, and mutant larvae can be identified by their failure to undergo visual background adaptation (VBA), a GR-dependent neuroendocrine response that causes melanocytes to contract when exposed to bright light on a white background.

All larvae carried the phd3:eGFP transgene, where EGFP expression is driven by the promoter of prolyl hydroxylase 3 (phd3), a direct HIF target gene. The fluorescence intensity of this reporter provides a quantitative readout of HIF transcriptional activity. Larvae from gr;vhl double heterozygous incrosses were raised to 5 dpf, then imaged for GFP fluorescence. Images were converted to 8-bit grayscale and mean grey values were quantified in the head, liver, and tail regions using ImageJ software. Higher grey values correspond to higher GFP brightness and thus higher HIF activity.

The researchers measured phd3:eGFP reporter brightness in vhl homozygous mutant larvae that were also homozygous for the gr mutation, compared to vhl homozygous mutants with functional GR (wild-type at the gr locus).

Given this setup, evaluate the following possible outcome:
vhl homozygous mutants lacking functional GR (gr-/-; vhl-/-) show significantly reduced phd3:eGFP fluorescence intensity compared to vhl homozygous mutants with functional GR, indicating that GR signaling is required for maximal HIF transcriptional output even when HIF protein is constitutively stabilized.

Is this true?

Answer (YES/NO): YES